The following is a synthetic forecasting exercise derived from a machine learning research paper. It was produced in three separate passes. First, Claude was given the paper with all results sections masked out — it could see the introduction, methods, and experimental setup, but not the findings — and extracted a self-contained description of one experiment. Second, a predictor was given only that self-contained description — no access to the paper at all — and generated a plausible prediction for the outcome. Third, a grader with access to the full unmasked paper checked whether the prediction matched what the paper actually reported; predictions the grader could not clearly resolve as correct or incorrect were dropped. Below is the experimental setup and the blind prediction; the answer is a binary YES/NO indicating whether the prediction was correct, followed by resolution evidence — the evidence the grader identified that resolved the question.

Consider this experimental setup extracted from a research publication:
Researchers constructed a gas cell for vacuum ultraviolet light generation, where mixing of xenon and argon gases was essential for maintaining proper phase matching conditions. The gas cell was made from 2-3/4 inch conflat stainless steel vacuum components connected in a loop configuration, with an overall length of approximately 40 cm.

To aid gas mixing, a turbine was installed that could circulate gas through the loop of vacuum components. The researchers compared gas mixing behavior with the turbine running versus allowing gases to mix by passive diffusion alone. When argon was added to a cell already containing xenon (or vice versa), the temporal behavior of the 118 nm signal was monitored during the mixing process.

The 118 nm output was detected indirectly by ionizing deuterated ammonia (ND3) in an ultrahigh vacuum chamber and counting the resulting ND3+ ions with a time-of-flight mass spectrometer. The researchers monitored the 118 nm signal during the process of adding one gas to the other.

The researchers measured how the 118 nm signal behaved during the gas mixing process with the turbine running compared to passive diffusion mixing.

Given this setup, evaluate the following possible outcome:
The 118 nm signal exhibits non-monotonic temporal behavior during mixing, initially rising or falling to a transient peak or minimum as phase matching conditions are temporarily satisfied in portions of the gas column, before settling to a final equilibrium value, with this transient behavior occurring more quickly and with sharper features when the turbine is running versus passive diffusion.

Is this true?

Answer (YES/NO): NO